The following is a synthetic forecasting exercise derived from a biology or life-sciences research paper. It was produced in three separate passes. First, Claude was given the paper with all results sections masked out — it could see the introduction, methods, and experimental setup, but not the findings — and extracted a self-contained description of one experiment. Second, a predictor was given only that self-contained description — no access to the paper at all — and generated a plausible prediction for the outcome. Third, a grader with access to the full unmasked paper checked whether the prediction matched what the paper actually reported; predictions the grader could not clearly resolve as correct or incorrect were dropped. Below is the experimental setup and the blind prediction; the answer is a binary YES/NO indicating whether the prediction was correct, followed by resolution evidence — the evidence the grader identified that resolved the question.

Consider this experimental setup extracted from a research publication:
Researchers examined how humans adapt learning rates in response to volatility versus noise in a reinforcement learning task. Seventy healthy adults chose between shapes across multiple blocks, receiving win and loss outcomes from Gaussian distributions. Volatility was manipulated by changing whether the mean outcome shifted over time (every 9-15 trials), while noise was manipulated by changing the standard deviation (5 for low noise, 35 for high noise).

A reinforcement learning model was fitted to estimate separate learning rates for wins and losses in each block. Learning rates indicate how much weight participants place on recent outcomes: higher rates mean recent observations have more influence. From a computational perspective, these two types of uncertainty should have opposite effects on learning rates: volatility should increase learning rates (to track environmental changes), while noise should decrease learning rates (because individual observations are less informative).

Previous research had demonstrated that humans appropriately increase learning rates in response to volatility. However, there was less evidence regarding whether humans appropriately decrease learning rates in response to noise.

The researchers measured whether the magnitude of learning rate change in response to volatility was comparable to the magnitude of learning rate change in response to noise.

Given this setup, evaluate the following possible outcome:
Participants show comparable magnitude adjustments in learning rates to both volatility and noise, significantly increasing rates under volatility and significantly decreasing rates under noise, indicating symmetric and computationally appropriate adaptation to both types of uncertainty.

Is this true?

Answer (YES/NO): NO